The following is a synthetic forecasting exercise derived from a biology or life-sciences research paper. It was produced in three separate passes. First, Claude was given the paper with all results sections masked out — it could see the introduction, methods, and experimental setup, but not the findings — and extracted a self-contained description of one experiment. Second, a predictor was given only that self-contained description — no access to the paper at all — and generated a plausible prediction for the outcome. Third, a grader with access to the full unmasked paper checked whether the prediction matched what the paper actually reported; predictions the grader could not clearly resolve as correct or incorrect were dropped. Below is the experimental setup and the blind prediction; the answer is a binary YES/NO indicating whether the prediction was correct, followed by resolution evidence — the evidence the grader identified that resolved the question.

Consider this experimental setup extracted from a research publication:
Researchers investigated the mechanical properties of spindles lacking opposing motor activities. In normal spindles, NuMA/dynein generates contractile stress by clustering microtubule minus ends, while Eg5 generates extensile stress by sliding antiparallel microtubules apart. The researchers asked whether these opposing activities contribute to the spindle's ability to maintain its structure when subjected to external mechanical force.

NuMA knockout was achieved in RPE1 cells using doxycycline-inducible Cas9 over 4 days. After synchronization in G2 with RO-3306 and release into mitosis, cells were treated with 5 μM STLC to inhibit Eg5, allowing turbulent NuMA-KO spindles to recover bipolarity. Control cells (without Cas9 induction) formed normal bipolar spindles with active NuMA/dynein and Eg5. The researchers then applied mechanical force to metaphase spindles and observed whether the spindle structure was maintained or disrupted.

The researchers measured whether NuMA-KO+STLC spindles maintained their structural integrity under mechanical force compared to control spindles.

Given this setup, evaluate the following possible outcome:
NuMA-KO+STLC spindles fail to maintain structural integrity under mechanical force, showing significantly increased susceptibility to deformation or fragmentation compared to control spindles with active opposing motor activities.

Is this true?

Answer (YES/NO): YES